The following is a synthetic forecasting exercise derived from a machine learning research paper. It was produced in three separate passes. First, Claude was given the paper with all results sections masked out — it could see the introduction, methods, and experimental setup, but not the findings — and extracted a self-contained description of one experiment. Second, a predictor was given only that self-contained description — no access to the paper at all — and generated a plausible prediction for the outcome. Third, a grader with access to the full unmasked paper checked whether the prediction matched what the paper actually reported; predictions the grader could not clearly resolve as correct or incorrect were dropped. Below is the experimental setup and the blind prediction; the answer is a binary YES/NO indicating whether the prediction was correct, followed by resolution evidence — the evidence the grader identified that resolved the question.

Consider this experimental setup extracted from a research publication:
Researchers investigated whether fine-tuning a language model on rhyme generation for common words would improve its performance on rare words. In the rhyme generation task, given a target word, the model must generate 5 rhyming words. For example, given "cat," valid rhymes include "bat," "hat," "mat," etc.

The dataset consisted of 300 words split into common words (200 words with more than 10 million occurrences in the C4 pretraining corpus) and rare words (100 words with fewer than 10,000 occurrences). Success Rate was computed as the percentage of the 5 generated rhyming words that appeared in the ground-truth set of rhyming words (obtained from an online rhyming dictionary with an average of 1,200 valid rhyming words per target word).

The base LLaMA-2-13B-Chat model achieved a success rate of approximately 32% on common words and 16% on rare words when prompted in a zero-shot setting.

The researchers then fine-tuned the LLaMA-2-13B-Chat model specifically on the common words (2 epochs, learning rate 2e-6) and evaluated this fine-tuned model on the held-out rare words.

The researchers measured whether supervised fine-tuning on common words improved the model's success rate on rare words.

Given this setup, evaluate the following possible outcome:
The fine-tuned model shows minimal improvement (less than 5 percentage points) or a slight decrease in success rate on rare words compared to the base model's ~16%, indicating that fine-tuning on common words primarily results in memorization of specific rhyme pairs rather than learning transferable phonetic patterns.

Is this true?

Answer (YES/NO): YES